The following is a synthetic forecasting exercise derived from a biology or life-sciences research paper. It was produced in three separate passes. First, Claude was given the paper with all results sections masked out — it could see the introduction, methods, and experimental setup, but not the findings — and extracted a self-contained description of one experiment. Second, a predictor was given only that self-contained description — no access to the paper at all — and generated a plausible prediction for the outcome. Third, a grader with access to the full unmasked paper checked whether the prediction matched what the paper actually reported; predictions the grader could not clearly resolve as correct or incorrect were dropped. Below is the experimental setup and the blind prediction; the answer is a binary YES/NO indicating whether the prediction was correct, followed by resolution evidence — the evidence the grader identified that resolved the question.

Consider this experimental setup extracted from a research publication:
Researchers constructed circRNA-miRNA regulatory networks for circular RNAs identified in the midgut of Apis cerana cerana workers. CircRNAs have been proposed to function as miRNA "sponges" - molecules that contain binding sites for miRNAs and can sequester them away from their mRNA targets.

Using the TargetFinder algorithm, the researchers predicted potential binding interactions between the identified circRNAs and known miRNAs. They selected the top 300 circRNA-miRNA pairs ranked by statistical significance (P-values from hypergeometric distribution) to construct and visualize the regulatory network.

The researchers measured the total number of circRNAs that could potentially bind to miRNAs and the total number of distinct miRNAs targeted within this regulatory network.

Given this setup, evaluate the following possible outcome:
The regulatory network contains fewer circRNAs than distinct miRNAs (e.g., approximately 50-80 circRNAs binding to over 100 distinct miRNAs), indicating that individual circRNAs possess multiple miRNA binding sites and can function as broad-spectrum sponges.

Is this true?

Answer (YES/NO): NO